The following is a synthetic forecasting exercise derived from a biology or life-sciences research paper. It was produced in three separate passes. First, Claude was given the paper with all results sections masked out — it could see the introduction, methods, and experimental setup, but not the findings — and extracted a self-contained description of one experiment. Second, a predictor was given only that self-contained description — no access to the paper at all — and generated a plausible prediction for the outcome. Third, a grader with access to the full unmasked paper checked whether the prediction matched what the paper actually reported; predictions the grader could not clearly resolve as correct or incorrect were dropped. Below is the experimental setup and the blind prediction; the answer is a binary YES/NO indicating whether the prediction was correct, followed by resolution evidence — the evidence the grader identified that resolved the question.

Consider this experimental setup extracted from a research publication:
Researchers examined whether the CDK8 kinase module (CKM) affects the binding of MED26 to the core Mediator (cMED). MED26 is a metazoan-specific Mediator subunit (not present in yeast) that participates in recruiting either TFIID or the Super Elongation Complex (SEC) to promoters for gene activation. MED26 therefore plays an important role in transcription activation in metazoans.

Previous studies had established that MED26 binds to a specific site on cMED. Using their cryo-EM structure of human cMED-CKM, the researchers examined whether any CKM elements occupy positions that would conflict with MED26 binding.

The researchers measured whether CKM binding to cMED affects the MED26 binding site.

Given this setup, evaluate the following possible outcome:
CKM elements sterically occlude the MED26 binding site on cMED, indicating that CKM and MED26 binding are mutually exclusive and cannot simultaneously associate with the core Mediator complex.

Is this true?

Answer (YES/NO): YES